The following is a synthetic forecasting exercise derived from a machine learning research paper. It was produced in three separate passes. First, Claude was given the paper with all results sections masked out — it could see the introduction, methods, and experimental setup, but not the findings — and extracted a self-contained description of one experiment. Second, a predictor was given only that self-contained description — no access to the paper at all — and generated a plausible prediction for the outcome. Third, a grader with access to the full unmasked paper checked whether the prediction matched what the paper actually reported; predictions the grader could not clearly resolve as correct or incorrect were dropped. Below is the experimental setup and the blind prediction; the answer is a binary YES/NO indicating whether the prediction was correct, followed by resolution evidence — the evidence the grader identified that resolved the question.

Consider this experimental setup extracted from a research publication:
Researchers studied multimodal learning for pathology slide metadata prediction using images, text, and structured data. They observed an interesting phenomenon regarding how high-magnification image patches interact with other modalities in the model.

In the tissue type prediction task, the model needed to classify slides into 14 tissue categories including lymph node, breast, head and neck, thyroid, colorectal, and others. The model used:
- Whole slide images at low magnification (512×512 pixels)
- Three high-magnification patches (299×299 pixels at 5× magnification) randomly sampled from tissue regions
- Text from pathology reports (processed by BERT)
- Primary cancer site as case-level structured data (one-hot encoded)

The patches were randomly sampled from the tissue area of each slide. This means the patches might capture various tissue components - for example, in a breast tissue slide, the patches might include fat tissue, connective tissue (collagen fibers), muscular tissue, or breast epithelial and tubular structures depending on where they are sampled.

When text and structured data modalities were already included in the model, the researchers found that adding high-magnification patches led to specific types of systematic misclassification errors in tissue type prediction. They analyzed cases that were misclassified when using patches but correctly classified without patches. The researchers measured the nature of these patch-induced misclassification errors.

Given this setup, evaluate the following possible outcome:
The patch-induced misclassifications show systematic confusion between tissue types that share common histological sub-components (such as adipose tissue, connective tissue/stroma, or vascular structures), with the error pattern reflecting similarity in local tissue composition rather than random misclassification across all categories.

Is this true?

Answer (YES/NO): YES